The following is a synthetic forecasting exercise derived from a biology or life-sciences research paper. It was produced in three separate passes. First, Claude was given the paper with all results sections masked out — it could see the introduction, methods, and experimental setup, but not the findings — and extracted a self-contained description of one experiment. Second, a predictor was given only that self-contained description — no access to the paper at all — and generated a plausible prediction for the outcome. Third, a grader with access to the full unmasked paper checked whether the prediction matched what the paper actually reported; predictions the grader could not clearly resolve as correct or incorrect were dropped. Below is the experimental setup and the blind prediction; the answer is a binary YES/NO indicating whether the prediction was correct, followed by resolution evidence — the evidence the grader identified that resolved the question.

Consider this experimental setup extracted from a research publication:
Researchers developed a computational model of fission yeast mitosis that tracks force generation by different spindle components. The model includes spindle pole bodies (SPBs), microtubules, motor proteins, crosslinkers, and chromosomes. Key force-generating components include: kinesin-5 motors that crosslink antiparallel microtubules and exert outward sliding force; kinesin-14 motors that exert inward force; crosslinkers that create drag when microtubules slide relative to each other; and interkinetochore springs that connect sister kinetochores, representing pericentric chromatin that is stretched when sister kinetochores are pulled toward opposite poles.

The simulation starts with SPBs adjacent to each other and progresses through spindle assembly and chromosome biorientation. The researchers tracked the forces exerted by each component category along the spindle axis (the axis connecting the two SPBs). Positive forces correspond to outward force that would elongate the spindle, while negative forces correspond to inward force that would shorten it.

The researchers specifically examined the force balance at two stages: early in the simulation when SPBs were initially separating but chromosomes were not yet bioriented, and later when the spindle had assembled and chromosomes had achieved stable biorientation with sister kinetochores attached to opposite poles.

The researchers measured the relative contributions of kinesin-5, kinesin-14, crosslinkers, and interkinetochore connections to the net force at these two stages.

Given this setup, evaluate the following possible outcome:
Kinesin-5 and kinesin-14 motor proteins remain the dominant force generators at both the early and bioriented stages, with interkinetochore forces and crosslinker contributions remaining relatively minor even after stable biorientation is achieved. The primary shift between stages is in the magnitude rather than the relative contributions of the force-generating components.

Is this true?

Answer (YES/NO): NO